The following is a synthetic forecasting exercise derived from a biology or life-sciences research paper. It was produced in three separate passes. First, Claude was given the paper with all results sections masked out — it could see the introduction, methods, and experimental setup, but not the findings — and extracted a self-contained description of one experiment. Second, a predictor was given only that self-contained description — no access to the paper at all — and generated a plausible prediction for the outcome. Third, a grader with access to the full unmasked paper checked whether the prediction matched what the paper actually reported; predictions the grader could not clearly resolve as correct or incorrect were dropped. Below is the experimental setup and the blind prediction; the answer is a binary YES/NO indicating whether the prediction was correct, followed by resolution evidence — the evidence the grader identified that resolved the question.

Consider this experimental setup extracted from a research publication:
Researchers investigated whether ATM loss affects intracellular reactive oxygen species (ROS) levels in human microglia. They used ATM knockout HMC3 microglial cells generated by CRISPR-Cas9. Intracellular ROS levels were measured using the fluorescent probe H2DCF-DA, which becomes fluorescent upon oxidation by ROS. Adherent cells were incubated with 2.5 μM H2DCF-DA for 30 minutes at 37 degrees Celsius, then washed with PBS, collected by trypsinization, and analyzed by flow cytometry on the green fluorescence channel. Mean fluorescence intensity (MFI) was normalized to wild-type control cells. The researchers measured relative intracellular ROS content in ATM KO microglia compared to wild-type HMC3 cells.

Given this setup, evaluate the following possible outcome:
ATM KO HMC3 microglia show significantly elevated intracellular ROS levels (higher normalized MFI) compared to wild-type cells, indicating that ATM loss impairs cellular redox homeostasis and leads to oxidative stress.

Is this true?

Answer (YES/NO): YES